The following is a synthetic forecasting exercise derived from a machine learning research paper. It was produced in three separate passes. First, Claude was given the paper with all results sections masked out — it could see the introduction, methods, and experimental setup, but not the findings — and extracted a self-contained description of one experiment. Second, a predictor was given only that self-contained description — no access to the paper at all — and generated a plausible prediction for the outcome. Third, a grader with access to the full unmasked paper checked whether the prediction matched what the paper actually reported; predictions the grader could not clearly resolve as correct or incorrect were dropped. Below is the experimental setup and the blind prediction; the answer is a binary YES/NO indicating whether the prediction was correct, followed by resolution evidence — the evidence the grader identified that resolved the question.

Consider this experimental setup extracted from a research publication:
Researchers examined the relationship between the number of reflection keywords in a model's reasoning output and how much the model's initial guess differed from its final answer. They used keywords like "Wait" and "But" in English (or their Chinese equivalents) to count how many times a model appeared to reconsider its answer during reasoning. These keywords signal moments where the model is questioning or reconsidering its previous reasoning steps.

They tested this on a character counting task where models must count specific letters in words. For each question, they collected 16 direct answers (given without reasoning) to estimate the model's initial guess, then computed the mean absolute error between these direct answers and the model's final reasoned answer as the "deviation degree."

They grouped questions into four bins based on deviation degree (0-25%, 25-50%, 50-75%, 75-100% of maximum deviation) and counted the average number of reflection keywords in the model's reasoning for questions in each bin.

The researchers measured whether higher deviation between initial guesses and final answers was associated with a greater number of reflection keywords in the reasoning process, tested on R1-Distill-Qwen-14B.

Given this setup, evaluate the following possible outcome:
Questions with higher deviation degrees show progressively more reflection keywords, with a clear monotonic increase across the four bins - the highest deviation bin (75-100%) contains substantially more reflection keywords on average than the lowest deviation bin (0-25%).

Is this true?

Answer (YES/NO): YES